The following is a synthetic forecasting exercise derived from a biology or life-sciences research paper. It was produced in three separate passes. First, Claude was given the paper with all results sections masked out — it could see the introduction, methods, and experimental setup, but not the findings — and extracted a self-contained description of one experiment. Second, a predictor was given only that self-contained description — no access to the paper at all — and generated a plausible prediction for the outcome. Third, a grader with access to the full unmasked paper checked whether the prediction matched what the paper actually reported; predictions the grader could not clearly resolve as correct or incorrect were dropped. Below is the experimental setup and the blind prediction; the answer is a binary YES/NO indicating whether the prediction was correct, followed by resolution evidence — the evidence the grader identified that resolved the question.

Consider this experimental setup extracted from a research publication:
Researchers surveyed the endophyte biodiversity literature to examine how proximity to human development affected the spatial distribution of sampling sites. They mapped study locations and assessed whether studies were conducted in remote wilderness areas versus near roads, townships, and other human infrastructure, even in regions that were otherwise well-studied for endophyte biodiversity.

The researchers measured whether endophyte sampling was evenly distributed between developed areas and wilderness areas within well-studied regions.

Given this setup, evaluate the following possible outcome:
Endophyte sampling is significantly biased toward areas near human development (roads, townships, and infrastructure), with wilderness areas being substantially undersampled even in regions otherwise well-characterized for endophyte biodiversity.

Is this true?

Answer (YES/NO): YES